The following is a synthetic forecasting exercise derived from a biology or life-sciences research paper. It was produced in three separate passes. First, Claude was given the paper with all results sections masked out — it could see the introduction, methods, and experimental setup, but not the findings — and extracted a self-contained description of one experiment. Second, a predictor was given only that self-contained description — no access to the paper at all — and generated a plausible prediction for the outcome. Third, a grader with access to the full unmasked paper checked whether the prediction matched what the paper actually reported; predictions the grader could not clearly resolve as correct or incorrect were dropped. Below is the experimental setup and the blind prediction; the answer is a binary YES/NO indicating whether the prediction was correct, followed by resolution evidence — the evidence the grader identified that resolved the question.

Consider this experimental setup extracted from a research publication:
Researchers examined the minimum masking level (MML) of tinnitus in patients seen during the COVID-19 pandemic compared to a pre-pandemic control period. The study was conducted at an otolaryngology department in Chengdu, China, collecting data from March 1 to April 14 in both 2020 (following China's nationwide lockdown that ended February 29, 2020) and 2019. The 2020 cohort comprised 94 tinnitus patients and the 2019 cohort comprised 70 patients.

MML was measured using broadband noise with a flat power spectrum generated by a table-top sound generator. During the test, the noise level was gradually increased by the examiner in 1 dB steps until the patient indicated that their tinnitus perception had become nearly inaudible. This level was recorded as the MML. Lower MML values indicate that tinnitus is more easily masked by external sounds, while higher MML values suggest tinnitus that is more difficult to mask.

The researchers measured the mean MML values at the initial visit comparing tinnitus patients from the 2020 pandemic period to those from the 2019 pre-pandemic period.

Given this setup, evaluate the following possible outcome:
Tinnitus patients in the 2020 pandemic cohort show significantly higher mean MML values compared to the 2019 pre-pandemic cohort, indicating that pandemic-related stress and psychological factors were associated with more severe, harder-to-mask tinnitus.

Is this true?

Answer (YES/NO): NO